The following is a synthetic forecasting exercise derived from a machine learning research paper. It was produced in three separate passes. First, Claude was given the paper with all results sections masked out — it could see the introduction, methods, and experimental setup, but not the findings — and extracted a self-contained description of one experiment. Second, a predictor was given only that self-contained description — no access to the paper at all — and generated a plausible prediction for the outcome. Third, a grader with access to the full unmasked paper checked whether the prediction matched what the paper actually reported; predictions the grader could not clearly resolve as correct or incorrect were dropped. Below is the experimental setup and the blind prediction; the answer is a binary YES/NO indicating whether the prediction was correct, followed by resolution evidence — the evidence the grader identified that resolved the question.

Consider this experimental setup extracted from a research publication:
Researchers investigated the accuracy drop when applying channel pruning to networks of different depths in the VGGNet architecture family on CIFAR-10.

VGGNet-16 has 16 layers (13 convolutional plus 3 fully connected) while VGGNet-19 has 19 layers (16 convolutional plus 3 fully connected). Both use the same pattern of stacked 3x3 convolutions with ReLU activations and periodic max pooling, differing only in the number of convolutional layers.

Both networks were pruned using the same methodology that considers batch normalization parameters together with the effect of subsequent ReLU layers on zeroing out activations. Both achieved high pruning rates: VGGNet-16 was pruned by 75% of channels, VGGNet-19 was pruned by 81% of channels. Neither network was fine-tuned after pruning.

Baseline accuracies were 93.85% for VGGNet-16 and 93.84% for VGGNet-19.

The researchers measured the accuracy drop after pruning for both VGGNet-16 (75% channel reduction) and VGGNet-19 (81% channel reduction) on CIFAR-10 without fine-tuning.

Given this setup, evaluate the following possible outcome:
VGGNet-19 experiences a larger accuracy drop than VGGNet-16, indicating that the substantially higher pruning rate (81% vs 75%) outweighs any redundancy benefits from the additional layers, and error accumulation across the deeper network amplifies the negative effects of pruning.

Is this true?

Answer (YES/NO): NO